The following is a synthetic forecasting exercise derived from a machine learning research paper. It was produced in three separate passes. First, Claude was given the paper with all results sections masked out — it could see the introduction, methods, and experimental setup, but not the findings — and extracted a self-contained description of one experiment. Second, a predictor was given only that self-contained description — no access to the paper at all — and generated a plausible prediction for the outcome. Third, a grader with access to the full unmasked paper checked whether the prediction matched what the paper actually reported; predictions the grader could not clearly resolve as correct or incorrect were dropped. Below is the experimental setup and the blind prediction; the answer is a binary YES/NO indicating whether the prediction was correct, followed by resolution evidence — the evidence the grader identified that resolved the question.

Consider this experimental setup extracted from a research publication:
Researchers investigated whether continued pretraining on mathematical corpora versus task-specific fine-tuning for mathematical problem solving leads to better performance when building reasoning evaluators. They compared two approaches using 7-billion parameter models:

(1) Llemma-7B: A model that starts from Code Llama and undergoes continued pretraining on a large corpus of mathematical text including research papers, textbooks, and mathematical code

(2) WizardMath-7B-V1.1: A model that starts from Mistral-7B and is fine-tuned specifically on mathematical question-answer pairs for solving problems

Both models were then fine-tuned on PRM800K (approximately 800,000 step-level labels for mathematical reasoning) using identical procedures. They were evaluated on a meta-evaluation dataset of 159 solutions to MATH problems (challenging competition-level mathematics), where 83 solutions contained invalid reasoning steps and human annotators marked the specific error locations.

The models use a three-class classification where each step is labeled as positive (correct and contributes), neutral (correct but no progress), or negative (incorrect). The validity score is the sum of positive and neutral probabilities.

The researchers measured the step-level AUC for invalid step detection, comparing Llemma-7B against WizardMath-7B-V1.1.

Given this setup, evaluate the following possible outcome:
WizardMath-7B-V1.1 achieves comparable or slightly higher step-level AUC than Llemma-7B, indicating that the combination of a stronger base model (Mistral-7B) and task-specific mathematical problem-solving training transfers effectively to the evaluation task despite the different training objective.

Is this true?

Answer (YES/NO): YES